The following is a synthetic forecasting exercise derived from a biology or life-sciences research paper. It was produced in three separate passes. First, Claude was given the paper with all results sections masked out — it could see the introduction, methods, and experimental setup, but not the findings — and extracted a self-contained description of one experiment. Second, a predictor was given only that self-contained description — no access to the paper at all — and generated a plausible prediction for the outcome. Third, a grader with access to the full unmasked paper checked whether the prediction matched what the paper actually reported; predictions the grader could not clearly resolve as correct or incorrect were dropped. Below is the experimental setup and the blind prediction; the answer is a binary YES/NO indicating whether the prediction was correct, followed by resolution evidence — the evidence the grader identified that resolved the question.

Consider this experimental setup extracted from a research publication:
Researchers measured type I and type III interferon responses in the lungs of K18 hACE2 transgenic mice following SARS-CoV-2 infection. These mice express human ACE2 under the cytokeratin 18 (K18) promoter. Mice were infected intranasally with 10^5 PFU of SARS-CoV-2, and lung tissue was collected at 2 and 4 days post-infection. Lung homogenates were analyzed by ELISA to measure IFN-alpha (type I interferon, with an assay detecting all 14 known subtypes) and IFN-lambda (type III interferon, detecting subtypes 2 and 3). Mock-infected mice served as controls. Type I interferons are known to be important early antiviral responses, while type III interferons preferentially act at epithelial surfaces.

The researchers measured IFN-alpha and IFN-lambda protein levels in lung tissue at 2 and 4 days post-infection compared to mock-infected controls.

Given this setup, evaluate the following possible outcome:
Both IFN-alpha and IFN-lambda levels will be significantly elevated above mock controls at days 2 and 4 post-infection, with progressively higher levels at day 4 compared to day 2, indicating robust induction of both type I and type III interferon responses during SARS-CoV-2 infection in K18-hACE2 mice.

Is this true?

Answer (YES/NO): NO